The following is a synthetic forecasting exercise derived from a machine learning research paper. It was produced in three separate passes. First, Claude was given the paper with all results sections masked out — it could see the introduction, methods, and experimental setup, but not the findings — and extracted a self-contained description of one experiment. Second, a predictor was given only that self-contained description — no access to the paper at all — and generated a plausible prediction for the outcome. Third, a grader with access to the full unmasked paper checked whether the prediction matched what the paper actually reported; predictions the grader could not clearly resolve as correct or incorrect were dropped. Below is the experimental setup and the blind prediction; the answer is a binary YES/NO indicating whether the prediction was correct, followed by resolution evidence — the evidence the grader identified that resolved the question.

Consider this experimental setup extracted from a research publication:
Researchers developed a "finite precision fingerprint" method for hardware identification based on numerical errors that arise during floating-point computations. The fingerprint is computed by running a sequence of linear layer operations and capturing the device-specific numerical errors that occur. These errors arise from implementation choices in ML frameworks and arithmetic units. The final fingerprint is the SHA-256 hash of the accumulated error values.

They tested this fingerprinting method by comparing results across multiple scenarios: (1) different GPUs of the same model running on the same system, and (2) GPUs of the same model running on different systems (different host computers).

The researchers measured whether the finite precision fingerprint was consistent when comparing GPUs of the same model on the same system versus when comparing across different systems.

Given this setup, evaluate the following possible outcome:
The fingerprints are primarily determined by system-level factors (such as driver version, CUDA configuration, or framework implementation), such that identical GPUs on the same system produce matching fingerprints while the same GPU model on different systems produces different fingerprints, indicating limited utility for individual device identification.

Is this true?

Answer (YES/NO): YES